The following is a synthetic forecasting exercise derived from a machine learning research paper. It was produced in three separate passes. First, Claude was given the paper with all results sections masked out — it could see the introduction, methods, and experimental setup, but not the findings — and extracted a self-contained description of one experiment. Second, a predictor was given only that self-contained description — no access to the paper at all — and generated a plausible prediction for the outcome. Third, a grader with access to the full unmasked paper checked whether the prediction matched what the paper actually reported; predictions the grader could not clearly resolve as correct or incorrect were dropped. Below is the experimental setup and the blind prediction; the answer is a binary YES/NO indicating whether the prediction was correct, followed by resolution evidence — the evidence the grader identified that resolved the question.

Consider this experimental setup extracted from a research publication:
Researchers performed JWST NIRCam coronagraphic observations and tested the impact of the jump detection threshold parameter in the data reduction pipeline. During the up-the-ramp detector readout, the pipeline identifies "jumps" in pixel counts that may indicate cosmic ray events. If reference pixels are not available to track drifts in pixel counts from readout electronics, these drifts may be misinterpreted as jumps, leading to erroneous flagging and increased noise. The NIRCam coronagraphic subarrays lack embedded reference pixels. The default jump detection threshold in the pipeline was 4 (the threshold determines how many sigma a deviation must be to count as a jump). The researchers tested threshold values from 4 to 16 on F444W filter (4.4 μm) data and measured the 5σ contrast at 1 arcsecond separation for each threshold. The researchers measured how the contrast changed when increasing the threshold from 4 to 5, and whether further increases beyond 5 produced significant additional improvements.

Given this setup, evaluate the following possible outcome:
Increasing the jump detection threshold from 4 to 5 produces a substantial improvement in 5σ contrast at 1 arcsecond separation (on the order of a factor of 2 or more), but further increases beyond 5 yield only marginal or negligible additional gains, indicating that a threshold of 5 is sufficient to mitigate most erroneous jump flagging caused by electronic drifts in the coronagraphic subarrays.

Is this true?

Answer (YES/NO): NO